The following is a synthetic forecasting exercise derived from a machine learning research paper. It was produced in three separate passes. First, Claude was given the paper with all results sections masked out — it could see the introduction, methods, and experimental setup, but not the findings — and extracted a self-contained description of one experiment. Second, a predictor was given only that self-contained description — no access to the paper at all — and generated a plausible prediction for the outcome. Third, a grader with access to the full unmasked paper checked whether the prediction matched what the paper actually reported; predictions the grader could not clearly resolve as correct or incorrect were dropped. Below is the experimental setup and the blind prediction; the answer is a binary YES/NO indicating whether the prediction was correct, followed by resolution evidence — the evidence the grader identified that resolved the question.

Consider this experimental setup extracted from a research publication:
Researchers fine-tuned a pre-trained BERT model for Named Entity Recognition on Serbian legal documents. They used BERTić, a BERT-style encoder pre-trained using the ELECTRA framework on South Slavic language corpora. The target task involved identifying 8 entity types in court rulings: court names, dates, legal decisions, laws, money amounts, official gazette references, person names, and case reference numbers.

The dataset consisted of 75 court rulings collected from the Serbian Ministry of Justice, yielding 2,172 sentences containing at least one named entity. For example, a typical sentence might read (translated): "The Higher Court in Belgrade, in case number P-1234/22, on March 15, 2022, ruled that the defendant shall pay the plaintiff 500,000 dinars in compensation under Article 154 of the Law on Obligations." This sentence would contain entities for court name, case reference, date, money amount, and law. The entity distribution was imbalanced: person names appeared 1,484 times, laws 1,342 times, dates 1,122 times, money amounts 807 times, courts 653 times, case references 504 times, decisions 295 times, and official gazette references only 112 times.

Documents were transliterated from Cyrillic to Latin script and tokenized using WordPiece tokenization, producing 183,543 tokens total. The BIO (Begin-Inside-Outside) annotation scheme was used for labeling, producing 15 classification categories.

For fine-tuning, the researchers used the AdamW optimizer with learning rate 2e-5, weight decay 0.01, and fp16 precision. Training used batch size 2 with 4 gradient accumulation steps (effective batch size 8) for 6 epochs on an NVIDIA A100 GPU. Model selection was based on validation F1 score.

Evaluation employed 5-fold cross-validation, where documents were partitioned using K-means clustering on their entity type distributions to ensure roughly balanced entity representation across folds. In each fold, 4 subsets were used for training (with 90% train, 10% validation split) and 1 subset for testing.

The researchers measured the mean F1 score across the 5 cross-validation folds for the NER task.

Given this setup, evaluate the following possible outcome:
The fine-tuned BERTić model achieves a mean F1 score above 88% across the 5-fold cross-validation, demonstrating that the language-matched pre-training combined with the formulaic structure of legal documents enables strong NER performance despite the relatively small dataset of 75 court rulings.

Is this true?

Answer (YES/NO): YES